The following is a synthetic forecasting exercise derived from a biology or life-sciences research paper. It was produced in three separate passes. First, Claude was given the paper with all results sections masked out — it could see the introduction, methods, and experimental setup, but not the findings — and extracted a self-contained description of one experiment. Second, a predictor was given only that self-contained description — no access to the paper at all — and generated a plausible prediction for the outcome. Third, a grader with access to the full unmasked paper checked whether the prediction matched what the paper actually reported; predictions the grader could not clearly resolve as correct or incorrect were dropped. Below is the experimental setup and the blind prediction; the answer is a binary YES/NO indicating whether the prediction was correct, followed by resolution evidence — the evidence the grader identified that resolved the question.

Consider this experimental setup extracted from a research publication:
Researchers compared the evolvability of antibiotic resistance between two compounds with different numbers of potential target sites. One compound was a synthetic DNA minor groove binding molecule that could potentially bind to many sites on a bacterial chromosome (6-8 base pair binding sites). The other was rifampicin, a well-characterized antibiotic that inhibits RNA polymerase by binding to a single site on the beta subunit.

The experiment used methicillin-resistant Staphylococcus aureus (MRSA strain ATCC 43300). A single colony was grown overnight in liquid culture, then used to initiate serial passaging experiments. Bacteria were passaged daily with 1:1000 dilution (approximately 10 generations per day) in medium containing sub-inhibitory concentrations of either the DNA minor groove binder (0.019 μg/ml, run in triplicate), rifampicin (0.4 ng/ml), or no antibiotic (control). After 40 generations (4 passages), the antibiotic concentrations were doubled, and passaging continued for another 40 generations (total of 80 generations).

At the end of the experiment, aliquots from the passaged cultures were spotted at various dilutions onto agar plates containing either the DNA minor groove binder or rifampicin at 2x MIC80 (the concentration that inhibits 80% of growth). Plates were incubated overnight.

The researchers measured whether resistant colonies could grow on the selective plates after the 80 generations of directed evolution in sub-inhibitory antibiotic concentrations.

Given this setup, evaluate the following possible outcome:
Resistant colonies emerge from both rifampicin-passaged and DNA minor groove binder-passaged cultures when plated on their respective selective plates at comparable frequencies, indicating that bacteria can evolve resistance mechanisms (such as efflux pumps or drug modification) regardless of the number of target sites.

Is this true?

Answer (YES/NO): NO